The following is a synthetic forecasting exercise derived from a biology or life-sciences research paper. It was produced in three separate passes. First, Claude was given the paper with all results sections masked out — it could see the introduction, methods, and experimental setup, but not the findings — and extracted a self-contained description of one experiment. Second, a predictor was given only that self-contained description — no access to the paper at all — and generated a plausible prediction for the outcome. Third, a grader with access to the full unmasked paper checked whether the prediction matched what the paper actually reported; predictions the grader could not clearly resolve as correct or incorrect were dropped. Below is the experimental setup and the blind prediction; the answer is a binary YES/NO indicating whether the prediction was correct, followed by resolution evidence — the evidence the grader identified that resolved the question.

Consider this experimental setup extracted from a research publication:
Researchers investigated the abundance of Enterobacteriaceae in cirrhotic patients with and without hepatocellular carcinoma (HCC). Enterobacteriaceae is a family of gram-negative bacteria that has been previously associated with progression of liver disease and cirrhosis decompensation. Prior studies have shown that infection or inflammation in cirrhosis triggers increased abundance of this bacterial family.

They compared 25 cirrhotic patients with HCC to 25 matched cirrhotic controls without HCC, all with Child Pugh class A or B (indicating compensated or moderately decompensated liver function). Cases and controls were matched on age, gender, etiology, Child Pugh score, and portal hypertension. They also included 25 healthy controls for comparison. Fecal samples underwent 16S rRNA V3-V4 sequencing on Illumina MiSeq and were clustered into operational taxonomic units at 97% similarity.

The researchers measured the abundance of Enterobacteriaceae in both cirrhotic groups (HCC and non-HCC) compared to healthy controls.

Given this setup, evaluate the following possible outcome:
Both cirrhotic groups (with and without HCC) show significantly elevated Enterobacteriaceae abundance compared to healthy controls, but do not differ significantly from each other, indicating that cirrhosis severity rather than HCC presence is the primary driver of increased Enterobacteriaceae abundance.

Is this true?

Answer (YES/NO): YES